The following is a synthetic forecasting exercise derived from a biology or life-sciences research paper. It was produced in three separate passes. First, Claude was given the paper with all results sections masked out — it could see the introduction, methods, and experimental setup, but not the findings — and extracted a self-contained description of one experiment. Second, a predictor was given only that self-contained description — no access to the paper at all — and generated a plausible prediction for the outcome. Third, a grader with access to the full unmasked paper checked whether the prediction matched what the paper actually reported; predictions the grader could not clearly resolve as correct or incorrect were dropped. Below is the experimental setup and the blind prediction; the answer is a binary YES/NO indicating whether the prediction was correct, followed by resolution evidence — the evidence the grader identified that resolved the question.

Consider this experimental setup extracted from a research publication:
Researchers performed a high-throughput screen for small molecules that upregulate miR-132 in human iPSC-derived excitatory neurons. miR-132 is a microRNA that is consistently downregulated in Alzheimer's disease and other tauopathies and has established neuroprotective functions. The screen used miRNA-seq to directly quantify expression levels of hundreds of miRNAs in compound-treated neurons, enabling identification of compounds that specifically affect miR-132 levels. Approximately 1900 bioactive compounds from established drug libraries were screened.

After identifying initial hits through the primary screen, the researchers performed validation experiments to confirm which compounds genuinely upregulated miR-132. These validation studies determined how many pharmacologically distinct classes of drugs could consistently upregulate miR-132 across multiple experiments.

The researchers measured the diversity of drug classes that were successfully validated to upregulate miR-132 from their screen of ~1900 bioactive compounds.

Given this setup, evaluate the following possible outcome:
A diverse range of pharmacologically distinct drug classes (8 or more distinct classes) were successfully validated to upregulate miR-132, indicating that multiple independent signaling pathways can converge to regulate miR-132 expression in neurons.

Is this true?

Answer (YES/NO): NO